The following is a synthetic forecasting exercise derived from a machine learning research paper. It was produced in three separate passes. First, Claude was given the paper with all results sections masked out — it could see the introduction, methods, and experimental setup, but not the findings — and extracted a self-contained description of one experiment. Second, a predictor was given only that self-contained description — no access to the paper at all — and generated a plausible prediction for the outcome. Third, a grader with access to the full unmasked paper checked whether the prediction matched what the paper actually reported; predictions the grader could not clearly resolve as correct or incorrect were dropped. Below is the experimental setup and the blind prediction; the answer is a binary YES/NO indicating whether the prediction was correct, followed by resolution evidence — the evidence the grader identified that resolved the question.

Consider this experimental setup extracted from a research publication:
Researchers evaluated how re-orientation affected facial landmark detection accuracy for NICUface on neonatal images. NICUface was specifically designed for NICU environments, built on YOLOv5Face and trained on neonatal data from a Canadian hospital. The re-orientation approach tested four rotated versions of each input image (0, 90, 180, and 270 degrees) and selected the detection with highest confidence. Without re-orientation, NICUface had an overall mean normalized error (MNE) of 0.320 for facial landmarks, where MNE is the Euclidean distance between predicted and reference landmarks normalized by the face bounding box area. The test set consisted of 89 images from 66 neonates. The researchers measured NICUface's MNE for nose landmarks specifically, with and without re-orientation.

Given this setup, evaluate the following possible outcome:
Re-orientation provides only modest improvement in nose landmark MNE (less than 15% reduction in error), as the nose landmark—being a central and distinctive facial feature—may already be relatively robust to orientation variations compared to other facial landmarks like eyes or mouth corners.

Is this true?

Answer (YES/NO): NO